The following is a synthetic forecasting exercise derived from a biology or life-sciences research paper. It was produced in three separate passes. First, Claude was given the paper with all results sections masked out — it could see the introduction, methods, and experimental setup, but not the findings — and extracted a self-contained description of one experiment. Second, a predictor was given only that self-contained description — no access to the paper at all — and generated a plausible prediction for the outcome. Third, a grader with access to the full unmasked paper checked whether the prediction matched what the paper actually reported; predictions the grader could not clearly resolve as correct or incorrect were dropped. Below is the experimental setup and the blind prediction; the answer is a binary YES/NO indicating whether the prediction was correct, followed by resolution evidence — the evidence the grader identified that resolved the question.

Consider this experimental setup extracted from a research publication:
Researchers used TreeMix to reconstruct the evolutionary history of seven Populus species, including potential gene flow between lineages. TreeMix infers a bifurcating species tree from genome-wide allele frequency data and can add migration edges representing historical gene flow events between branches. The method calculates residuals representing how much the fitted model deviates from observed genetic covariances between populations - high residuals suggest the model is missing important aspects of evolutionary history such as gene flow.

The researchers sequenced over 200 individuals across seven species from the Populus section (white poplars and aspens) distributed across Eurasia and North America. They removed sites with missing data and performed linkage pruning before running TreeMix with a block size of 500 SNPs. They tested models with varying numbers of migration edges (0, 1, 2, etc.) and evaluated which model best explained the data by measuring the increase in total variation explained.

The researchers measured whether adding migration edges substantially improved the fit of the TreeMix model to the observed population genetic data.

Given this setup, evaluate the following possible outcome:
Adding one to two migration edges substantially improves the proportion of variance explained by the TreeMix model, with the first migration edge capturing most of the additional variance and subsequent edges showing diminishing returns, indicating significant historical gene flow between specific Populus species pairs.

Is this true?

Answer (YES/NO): YES